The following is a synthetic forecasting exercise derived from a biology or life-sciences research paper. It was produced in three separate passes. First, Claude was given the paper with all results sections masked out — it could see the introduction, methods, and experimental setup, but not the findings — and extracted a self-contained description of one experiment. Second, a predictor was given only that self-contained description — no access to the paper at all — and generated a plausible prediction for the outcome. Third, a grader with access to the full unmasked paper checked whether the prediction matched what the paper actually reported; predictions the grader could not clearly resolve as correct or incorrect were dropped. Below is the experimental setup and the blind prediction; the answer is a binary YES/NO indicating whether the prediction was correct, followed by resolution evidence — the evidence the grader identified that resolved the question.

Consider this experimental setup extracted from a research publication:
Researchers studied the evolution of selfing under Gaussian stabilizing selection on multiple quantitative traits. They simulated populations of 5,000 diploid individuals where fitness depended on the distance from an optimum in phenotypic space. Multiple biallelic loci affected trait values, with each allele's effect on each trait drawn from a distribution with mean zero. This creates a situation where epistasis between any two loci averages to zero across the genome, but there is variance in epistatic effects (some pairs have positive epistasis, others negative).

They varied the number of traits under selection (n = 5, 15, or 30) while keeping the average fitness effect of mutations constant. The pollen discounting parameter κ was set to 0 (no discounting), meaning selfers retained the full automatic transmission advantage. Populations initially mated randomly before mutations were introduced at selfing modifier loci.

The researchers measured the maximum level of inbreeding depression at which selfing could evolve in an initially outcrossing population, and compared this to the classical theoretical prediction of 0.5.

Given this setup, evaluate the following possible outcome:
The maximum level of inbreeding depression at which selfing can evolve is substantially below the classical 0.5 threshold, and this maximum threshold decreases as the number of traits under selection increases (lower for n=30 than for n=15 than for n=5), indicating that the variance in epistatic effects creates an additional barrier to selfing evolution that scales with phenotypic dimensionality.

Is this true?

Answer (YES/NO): NO